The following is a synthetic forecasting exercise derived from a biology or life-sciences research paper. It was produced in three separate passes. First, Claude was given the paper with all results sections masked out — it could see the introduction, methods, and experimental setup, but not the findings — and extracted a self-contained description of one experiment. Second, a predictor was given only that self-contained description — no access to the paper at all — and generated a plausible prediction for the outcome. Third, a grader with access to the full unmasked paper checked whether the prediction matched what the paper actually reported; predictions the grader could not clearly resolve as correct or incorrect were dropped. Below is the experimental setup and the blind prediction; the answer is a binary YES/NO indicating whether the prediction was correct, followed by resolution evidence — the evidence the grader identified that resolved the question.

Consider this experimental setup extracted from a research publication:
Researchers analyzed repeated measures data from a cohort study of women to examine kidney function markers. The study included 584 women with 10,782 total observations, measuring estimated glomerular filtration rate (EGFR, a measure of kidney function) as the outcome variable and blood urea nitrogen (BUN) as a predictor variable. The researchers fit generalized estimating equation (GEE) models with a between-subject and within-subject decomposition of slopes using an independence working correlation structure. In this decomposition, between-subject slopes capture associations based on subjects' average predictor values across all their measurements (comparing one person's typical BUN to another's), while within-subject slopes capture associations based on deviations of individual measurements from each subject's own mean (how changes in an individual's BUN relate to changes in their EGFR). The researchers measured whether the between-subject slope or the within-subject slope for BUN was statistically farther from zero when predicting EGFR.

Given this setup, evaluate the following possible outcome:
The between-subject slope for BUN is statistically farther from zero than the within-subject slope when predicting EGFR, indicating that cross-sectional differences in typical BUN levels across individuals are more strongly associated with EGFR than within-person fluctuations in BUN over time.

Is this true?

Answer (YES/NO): YES